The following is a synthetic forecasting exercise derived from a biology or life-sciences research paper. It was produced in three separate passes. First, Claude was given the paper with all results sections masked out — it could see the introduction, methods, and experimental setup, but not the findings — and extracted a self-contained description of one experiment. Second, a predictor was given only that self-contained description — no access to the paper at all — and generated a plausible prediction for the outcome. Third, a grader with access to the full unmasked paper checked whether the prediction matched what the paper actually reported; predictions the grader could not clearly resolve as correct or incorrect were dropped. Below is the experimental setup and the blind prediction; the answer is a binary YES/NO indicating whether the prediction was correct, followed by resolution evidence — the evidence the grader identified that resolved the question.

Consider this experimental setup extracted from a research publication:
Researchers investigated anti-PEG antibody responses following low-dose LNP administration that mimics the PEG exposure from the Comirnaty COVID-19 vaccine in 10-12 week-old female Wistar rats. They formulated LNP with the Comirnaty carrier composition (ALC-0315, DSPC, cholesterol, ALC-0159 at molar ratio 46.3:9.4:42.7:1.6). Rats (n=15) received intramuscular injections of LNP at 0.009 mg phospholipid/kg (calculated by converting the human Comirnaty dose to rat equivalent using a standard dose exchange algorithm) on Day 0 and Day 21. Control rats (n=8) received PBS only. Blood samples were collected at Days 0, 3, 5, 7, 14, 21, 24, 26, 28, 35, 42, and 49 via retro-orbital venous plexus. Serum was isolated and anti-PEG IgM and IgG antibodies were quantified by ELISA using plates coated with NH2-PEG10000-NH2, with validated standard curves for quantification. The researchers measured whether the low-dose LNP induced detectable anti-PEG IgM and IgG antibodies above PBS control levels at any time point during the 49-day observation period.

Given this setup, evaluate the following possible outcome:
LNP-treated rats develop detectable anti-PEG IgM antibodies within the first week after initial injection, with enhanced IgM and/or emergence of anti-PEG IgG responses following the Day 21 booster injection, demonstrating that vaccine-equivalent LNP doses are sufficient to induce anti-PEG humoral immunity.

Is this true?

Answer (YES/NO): YES